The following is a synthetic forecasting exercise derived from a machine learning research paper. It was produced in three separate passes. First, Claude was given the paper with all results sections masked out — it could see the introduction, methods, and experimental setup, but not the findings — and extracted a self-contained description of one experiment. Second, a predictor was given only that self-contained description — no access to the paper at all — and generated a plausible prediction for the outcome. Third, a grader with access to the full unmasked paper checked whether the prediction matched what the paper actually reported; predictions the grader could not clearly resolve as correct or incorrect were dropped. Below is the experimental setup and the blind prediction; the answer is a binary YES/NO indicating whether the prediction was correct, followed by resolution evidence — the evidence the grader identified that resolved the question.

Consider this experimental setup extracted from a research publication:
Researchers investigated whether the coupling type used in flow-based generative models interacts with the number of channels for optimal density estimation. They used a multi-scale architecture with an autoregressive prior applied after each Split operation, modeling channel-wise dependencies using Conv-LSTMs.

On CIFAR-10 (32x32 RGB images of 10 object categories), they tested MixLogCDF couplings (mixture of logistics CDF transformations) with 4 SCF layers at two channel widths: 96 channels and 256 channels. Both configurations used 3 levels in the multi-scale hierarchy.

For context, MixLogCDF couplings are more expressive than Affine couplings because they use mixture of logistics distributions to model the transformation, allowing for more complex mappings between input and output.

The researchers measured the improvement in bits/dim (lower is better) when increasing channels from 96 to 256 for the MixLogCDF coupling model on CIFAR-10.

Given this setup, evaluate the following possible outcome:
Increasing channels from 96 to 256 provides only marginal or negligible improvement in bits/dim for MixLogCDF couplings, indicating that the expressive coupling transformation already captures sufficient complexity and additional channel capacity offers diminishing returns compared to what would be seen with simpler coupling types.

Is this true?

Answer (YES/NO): NO